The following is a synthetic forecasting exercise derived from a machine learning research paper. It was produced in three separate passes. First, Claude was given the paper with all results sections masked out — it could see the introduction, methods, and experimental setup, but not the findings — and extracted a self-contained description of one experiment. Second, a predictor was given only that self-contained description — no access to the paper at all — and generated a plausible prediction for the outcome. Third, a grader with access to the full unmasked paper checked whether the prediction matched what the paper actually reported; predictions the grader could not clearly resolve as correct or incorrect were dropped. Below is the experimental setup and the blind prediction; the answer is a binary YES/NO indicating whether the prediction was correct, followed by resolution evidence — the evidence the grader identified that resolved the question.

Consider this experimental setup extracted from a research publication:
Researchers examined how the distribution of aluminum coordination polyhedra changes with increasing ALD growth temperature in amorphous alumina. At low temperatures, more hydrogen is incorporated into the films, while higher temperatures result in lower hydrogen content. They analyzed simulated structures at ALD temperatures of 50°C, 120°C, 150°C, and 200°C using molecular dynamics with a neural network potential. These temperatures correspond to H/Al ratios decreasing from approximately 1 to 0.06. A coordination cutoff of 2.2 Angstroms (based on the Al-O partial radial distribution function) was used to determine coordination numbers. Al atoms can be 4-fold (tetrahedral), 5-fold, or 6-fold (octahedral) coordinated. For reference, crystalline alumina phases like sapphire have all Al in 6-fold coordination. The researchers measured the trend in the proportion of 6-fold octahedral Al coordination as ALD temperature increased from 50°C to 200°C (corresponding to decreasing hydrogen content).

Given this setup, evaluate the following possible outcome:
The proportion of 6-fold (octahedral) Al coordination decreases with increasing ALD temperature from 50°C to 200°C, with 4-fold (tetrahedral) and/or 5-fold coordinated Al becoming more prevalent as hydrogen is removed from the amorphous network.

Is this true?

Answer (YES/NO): YES